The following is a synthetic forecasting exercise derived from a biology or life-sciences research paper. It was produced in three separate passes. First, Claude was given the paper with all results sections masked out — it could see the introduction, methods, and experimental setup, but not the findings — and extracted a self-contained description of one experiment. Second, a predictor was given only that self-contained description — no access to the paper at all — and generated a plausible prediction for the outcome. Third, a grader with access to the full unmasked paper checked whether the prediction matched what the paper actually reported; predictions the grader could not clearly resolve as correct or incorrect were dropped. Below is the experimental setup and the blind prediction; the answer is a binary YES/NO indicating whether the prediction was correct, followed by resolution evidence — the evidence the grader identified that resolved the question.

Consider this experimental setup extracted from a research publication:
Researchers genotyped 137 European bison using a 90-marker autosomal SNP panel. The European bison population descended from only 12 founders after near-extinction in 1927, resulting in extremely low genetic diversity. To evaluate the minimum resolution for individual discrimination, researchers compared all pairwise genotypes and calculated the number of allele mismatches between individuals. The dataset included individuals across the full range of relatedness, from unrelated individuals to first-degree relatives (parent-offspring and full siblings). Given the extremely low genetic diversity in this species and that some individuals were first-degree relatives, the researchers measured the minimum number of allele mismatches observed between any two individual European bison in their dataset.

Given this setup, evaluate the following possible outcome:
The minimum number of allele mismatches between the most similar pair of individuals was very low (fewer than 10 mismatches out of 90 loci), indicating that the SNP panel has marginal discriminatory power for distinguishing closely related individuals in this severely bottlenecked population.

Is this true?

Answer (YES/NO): NO